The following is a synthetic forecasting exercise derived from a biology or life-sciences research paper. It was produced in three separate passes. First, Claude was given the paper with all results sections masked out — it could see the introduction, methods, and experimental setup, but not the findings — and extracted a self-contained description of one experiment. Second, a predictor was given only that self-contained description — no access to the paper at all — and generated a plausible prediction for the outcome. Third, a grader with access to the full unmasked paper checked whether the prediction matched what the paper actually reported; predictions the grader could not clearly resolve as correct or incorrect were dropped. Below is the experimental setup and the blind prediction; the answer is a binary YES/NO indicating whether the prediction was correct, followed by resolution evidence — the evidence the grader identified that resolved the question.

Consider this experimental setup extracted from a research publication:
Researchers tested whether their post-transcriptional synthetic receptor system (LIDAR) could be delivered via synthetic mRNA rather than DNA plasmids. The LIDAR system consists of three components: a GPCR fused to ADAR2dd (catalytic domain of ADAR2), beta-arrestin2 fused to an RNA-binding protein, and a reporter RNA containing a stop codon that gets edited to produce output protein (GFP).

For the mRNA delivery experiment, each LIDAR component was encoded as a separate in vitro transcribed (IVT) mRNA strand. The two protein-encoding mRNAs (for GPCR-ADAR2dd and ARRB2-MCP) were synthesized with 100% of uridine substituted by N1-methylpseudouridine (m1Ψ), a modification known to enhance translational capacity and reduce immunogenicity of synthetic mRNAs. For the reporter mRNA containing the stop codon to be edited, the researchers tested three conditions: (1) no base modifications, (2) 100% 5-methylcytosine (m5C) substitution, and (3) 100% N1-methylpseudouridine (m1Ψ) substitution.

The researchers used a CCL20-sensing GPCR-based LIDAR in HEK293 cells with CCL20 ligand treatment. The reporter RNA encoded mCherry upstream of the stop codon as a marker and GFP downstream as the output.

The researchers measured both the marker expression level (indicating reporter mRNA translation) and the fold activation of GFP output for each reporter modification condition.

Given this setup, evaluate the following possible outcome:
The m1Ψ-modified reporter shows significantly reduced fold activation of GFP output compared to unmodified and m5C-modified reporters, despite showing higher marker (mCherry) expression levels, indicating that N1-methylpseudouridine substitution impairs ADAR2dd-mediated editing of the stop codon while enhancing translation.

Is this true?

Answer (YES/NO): YES